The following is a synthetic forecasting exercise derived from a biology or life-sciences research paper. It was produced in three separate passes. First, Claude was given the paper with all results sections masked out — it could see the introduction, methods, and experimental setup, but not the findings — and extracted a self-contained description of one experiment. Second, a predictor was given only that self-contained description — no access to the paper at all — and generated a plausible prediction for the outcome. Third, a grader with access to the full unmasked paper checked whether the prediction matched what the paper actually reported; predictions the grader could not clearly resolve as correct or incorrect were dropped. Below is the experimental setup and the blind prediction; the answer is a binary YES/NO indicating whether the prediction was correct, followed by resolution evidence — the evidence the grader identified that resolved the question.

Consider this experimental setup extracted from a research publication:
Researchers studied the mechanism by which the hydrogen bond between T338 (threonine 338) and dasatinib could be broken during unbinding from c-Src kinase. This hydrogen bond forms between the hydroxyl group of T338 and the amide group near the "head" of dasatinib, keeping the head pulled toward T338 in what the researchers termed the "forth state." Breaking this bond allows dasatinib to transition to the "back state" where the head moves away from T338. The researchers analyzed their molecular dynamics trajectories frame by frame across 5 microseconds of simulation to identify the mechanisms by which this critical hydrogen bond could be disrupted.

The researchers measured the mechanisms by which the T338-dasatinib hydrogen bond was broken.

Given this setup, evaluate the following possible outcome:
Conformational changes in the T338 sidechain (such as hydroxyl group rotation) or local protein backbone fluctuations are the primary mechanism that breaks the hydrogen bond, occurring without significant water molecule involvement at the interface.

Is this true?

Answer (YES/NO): NO